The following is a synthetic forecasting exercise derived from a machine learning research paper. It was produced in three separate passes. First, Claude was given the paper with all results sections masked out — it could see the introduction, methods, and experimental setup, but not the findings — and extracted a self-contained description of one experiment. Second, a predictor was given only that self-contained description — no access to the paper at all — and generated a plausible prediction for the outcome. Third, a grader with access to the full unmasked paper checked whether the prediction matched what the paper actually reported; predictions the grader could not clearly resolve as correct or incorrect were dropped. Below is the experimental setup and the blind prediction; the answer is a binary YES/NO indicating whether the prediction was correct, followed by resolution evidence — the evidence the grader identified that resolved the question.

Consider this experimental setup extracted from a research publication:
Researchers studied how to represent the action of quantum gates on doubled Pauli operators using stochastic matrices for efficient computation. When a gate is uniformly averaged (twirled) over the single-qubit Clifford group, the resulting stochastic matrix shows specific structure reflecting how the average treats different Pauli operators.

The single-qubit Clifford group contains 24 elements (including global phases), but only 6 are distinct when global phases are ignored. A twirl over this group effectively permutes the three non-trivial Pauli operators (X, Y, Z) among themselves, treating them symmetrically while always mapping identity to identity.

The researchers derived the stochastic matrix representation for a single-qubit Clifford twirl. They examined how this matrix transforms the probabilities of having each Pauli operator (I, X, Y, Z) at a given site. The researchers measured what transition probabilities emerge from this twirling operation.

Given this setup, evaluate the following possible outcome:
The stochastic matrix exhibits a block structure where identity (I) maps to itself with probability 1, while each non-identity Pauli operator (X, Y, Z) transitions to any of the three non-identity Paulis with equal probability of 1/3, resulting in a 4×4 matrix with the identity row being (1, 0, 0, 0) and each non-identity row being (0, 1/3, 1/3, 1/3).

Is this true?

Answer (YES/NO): YES